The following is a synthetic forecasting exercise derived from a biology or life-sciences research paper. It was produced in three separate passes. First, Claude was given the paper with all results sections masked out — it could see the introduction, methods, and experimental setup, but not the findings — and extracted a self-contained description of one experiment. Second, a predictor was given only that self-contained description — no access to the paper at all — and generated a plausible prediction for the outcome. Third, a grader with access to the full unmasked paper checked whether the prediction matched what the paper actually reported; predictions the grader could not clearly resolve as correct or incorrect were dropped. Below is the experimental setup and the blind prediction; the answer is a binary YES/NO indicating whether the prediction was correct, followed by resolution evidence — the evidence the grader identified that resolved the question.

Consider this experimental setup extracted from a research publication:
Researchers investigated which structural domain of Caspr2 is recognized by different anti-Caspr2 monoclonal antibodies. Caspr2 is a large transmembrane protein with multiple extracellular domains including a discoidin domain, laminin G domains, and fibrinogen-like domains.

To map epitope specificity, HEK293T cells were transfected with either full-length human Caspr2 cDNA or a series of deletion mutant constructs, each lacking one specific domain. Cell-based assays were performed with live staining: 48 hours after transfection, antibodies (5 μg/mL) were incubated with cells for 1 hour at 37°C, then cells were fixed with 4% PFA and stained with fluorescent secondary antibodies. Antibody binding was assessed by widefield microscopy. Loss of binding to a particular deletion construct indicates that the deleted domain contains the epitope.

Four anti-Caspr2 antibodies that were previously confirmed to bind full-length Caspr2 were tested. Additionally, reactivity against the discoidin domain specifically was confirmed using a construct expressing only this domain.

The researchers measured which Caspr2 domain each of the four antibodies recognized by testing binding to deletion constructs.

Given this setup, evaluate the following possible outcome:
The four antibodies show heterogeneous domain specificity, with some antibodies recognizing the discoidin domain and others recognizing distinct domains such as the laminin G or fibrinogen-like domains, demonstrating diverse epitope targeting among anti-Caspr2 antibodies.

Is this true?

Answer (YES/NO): NO